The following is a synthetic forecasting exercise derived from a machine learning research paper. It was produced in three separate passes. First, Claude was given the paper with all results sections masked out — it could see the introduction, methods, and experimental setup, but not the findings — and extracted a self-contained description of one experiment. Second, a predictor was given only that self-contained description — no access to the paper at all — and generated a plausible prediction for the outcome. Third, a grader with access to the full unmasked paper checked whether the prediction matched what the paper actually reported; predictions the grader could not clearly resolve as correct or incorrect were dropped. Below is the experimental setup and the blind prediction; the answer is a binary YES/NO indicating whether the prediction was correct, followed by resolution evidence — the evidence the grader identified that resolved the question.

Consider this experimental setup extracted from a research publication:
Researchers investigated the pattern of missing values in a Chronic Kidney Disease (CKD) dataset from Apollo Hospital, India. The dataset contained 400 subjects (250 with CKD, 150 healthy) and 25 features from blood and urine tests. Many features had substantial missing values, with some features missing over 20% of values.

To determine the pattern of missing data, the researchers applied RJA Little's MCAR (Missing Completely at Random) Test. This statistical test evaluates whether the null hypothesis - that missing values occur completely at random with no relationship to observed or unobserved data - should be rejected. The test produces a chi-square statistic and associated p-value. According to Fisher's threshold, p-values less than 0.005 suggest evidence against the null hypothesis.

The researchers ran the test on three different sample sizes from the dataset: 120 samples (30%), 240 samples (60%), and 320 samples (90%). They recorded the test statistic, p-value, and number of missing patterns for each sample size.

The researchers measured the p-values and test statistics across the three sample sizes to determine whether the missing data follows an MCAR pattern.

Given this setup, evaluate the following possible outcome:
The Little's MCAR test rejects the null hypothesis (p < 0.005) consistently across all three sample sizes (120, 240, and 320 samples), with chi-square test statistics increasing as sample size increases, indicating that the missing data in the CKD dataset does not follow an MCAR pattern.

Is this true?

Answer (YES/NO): YES